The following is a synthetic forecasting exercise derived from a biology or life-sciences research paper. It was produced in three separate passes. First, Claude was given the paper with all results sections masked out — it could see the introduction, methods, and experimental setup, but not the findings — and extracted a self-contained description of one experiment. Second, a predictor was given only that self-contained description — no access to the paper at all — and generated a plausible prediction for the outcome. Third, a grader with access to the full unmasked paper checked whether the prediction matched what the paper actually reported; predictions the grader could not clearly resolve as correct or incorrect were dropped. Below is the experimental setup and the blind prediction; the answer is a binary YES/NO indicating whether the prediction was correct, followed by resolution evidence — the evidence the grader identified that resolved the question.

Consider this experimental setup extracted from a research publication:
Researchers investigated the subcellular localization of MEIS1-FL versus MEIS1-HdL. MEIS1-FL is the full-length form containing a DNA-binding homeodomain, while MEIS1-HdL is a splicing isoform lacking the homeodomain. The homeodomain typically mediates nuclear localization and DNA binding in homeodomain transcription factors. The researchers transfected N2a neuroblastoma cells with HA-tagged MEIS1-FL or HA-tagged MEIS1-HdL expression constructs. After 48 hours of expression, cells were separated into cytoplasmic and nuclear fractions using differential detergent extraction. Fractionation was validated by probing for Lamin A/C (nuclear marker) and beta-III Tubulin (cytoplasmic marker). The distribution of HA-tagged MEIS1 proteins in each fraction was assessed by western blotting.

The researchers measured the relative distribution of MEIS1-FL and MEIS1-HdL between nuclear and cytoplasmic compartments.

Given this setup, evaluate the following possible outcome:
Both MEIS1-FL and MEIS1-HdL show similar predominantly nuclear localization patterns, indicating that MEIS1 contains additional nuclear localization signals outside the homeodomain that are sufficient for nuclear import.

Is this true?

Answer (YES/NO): NO